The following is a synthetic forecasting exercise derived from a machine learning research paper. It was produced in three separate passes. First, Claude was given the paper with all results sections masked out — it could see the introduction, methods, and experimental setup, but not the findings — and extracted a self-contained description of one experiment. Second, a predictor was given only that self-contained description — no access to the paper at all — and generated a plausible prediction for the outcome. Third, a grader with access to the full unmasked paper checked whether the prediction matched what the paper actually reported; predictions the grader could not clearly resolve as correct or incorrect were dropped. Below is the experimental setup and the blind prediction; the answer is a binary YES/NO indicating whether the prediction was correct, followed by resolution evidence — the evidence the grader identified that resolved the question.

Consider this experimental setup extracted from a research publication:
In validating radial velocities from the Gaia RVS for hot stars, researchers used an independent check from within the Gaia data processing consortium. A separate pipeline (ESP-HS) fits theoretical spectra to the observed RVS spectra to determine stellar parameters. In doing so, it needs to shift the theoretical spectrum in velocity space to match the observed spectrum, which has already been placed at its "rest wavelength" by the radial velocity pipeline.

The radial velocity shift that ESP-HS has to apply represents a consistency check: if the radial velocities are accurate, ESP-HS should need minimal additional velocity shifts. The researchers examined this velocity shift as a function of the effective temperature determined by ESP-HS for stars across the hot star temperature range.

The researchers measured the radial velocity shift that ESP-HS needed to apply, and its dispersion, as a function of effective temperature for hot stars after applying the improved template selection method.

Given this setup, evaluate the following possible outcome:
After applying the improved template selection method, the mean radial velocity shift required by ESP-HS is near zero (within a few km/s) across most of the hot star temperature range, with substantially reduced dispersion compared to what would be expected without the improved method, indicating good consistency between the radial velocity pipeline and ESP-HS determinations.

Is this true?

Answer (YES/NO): NO